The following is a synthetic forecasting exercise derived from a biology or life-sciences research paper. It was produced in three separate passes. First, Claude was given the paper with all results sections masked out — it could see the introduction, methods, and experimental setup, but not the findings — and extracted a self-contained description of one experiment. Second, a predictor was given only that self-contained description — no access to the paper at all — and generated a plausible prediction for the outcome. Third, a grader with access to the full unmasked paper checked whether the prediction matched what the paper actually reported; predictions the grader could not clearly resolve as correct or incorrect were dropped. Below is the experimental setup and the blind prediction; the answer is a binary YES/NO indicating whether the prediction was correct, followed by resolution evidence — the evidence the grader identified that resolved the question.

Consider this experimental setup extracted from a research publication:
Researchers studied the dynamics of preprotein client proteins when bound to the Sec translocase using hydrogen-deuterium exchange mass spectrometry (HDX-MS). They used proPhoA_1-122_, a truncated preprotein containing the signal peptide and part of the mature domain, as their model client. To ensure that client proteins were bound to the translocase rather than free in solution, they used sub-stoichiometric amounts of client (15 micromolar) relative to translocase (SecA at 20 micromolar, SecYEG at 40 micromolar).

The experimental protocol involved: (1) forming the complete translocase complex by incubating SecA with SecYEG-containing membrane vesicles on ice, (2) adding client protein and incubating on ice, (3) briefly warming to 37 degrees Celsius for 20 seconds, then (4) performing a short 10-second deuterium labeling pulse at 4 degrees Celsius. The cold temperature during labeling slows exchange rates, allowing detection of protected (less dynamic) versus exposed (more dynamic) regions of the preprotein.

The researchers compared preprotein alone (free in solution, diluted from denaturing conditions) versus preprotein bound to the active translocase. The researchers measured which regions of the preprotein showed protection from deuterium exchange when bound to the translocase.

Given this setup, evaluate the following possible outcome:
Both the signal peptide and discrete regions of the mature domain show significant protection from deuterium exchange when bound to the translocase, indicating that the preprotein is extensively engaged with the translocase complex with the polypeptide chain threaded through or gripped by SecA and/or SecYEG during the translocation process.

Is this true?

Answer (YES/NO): YES